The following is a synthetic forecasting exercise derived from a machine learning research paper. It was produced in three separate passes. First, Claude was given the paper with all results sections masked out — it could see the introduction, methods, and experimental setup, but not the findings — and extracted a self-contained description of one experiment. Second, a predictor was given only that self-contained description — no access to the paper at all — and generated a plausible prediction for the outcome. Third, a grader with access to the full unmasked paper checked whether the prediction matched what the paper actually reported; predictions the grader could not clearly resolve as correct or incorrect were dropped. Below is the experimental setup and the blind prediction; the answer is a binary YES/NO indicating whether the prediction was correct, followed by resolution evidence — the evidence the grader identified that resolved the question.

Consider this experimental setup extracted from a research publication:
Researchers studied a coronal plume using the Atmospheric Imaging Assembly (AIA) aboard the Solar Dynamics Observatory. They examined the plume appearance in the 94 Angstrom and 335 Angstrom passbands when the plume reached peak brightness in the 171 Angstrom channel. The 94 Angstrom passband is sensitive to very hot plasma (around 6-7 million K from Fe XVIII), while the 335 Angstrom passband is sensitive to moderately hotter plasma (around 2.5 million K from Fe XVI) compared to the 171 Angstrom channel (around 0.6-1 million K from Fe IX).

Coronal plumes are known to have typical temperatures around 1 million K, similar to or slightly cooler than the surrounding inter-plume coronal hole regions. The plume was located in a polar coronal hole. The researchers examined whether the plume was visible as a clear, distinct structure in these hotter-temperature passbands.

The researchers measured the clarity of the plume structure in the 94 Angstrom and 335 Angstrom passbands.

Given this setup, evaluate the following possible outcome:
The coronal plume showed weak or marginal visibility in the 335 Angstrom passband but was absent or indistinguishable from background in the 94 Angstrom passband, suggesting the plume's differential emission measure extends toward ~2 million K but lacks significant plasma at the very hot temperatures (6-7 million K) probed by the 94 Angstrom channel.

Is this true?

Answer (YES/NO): NO